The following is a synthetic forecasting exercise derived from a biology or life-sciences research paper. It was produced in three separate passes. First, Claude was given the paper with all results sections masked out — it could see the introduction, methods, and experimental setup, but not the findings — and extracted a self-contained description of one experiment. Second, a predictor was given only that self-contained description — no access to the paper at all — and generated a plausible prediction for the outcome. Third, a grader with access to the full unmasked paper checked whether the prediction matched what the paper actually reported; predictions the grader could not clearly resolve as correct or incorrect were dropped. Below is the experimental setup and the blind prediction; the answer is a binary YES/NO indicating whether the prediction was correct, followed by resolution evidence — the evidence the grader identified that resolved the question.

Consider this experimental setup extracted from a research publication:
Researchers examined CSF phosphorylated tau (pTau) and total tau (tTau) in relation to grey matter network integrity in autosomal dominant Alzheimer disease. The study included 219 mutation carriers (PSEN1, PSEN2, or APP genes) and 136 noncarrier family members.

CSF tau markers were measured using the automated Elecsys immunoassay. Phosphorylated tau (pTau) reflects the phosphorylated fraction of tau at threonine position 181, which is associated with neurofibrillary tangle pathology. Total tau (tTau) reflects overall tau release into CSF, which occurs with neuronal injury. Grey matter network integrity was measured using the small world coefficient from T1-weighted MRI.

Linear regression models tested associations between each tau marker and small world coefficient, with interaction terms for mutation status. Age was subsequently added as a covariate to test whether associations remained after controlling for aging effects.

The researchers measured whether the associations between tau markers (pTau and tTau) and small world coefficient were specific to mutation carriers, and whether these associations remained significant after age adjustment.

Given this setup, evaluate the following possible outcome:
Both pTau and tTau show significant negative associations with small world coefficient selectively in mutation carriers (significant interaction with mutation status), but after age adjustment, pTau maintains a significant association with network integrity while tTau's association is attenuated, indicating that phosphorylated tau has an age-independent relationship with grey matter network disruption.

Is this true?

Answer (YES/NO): NO